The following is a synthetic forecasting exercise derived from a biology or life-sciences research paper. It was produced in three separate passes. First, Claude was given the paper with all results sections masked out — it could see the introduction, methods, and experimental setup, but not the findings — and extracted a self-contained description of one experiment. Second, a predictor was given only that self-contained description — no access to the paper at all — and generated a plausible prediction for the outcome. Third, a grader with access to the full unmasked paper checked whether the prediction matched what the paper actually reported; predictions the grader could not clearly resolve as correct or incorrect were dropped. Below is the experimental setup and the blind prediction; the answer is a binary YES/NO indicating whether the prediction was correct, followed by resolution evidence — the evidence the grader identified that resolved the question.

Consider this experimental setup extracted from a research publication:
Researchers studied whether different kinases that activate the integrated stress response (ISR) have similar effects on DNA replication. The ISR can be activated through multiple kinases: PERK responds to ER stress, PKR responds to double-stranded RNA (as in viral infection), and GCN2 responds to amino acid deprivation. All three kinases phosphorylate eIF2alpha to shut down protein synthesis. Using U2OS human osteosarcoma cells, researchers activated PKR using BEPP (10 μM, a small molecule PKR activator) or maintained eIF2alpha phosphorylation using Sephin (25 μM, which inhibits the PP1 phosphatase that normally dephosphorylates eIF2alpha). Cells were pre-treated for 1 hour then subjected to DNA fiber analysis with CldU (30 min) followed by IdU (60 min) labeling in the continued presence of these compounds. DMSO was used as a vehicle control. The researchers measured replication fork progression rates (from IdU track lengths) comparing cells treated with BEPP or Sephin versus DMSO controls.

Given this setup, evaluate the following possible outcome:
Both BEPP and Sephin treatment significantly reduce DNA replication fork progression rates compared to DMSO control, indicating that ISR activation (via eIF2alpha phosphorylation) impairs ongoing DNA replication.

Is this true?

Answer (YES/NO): YES